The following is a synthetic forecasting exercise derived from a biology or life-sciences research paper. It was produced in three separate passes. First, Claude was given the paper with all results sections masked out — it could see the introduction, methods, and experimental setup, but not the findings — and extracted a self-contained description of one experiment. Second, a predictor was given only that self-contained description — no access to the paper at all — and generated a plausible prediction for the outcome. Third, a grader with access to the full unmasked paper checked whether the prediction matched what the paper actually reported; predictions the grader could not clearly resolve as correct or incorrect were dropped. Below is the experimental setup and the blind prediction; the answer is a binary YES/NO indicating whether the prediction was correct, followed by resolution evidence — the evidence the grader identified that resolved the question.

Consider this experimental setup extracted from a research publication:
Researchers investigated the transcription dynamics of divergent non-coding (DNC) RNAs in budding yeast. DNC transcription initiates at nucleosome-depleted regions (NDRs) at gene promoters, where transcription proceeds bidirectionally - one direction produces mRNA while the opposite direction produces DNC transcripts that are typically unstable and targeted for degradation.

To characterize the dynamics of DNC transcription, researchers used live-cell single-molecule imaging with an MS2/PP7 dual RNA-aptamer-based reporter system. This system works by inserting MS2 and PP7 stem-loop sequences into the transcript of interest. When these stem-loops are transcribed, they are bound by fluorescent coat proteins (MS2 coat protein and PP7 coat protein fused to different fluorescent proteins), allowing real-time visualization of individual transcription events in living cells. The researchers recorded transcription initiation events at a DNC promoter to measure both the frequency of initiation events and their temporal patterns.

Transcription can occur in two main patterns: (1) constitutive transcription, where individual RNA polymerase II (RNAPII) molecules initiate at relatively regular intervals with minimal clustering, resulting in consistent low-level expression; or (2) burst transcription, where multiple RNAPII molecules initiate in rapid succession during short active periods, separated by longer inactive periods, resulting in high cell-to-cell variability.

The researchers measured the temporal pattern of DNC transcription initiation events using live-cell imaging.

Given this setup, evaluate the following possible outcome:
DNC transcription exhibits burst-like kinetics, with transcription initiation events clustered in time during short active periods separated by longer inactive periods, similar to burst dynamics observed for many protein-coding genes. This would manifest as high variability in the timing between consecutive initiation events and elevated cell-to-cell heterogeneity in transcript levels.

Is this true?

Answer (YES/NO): NO